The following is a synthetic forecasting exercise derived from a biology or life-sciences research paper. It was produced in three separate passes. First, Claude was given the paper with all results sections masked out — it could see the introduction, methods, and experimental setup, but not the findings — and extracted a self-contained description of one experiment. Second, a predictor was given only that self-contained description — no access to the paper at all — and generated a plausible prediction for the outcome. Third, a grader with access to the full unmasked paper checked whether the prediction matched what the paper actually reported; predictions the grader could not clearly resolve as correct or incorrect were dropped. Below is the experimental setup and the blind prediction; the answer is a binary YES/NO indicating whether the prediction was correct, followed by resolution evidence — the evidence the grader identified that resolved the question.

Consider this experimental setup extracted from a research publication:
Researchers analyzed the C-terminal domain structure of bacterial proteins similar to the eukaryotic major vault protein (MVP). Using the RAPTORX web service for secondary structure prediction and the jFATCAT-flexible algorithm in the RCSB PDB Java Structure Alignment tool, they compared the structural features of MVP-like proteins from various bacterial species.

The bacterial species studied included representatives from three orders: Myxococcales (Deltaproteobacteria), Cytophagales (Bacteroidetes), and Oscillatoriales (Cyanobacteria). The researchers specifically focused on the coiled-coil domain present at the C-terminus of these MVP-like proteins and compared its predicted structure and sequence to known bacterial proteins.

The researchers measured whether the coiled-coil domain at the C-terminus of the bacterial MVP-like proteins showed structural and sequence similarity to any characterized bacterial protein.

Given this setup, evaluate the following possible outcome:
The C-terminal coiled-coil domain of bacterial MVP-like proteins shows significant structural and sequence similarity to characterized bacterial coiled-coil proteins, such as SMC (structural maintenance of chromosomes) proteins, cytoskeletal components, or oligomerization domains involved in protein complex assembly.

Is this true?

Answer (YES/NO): NO